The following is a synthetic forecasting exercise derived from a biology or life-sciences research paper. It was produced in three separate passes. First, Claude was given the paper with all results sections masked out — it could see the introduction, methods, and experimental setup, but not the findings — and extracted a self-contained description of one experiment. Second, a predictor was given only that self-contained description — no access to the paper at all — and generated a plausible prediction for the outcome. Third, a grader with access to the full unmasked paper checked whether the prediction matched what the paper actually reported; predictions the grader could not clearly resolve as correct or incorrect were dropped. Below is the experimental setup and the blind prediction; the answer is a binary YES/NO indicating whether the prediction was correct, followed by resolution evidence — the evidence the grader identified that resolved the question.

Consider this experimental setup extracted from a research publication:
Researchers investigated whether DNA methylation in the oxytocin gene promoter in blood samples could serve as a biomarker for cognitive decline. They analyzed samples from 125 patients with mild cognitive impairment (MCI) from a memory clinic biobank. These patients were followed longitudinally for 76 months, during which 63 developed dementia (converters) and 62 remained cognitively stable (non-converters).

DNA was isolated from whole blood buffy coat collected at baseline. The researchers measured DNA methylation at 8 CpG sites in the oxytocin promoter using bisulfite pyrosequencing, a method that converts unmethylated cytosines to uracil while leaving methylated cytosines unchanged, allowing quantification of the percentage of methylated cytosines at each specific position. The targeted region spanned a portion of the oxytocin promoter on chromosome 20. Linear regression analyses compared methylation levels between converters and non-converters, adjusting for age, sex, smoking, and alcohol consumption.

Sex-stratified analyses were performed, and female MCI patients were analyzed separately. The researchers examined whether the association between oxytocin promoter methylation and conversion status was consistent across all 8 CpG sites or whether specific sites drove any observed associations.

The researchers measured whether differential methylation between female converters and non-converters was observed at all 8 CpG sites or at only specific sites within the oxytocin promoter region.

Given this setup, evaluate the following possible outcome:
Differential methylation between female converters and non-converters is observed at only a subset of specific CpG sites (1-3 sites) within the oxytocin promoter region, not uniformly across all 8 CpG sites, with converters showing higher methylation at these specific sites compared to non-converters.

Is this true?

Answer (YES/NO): NO